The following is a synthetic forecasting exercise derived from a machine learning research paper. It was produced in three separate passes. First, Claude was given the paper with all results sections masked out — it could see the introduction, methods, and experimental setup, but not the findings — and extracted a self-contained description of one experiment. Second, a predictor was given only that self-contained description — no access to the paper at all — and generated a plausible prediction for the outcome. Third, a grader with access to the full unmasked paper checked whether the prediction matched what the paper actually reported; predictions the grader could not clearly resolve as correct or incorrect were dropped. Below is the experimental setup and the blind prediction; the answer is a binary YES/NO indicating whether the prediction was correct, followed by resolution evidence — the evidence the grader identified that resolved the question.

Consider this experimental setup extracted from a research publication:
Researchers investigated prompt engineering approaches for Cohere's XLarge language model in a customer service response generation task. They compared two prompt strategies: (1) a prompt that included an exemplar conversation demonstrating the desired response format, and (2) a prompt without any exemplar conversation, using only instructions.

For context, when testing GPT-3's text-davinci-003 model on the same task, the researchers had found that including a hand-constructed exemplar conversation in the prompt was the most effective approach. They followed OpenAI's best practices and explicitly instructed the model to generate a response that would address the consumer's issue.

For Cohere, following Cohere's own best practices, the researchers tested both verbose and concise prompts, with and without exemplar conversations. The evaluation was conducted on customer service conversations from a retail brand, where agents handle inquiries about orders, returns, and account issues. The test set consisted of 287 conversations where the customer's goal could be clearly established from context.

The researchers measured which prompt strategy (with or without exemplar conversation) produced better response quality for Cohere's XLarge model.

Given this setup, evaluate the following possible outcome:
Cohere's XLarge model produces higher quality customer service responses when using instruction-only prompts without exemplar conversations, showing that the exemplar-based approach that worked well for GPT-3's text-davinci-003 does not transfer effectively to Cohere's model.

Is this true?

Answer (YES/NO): YES